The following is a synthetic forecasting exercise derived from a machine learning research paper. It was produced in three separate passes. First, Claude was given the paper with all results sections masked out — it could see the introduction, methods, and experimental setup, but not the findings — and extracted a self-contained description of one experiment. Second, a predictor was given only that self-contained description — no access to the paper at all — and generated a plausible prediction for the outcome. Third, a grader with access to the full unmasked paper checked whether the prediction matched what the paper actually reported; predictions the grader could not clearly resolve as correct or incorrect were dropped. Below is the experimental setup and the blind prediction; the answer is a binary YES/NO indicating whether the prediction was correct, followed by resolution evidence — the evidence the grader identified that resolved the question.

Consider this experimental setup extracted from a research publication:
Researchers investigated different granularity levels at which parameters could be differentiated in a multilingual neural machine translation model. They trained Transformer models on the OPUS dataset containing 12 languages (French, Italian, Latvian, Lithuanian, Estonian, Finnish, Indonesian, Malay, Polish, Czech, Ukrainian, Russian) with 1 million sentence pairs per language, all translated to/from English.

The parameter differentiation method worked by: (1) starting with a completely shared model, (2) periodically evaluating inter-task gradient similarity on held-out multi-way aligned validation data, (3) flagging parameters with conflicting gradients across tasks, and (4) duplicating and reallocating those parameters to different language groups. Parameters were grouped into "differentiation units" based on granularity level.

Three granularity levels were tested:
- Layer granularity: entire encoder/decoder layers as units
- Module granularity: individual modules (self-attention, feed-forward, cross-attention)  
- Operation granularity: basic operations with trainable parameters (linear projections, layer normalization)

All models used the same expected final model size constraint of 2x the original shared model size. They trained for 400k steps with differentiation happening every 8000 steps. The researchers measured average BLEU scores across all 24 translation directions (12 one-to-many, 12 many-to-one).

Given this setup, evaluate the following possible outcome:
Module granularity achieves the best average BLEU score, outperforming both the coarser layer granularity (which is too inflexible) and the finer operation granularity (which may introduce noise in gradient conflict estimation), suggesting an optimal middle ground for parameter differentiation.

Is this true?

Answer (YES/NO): NO